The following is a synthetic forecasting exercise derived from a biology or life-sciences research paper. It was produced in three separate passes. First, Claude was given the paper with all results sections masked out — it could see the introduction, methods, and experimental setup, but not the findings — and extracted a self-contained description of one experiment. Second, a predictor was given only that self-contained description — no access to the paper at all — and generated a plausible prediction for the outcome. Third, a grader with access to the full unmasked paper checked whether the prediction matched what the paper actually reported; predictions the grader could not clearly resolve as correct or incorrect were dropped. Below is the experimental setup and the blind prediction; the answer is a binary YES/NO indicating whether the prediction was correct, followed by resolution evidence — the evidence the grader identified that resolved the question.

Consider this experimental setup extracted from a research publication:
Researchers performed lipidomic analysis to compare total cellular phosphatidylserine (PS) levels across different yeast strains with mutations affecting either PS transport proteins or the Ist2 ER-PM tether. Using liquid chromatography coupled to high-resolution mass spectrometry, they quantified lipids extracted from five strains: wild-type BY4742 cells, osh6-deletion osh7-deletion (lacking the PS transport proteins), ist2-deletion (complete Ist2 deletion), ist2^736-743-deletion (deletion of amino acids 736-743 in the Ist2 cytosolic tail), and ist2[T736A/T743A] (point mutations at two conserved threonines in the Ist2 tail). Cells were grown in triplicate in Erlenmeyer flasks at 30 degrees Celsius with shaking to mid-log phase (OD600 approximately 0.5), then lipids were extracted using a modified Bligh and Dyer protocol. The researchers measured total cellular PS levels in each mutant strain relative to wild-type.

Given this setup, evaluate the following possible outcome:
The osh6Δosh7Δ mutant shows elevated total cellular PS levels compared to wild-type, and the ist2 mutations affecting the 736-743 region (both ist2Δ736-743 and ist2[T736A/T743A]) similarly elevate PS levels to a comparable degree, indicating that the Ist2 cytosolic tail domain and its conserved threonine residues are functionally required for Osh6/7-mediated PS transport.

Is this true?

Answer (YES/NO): NO